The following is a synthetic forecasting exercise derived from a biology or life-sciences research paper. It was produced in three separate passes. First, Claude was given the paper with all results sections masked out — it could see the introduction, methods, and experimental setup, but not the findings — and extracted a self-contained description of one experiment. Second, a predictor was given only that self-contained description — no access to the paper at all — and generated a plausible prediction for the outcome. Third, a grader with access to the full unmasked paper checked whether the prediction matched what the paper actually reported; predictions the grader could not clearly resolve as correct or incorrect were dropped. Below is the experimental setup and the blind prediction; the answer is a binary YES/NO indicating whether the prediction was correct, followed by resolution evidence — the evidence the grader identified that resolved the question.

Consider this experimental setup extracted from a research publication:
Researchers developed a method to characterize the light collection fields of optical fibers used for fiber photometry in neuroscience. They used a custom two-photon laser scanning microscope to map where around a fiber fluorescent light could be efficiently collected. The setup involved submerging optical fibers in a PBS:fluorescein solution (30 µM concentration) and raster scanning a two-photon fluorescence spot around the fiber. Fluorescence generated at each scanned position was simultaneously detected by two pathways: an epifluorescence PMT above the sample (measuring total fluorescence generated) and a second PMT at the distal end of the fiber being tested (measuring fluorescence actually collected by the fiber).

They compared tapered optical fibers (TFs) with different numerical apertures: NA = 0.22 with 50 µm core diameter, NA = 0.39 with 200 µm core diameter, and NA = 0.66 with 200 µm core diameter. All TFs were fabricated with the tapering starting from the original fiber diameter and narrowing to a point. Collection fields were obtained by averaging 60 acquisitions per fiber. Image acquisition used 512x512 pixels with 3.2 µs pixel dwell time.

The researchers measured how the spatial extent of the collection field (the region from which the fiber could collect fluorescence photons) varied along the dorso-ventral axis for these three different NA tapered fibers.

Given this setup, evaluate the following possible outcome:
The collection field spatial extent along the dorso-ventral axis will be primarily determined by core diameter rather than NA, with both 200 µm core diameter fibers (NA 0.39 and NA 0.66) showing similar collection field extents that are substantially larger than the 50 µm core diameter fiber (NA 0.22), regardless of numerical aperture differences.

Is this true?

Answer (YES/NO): NO